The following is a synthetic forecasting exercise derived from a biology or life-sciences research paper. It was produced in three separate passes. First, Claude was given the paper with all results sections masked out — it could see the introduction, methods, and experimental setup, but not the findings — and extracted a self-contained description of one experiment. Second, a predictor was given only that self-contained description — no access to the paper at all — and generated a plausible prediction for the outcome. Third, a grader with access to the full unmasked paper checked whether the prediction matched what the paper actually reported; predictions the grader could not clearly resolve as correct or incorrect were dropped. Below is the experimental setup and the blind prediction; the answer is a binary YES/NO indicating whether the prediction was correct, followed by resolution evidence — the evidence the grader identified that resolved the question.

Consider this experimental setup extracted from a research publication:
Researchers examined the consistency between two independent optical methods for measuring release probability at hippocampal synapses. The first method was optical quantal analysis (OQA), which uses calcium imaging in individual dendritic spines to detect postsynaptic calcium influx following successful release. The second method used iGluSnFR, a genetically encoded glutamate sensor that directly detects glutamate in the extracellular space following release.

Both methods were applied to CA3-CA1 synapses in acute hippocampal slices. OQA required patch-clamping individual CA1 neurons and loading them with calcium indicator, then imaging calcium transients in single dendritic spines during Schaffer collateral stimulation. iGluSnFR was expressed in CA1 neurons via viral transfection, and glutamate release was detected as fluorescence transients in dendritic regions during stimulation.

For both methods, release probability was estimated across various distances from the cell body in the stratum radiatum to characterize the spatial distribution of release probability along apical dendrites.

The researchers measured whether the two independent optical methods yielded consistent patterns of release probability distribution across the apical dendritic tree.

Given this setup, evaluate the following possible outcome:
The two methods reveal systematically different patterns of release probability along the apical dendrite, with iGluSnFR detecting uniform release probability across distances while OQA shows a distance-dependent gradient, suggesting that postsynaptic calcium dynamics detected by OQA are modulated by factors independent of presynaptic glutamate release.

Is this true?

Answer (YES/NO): NO